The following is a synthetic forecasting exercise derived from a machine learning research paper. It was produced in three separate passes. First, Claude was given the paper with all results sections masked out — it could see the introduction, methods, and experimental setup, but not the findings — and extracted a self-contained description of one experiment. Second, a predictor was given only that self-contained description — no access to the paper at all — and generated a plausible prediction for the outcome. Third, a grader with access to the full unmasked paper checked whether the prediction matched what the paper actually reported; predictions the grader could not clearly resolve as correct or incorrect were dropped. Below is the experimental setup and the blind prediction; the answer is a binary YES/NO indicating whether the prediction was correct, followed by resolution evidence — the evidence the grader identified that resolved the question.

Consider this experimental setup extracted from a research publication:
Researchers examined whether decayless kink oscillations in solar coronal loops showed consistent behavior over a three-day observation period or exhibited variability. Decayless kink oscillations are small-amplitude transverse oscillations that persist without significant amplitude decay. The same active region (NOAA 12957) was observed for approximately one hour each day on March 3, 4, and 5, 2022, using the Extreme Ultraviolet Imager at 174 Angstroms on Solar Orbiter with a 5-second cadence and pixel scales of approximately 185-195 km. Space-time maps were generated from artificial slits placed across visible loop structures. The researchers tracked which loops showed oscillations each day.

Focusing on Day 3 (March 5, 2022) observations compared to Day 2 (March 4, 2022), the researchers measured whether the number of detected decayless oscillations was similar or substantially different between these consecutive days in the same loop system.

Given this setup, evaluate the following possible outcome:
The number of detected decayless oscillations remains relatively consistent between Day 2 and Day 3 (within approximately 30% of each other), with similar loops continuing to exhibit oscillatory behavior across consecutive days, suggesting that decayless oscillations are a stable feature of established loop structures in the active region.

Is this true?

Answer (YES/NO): NO